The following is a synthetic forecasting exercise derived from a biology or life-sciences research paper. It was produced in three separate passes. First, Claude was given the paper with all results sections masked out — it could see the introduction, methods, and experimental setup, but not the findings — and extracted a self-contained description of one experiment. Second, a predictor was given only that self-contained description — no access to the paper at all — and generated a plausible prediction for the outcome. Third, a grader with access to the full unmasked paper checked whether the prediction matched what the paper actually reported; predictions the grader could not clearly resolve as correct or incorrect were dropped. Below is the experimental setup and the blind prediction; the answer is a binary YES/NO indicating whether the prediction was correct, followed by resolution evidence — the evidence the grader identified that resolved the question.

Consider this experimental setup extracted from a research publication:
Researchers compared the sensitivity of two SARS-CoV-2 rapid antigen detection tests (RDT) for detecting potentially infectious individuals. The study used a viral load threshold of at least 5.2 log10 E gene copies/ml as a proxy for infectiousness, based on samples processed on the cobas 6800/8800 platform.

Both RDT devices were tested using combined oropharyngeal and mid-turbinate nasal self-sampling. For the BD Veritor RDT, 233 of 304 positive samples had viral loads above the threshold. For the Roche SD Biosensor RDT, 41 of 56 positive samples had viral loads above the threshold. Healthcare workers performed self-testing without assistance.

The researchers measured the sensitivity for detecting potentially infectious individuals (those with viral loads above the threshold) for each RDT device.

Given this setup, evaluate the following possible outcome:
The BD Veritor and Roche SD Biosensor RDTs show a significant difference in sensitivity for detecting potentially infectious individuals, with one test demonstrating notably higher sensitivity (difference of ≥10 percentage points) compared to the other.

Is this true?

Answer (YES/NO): NO